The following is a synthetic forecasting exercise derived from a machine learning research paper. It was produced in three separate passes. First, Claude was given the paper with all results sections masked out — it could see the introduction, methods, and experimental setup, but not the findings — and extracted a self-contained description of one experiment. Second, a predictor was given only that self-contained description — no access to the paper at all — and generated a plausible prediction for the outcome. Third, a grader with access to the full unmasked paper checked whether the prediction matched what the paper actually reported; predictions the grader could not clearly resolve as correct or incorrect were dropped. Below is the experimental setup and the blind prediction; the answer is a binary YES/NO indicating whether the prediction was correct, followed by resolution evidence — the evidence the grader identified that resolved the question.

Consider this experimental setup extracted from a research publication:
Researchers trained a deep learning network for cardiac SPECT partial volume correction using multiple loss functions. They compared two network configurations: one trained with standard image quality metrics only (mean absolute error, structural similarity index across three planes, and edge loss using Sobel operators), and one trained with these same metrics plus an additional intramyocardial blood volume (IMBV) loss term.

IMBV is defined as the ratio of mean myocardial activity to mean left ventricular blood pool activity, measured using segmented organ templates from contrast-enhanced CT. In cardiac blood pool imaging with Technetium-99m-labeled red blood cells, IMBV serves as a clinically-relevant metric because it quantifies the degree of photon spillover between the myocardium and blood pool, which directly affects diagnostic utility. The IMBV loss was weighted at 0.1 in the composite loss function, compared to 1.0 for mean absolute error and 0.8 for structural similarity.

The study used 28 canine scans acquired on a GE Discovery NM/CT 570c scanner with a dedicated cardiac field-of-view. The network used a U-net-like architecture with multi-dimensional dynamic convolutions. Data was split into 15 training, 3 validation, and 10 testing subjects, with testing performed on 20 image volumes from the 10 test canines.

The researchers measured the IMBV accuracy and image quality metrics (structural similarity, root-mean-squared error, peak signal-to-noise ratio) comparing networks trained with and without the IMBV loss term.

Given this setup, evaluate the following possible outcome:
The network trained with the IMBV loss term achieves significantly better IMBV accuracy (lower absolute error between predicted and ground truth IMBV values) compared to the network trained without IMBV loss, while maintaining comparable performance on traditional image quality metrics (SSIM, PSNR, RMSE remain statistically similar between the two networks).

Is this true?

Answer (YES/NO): YES